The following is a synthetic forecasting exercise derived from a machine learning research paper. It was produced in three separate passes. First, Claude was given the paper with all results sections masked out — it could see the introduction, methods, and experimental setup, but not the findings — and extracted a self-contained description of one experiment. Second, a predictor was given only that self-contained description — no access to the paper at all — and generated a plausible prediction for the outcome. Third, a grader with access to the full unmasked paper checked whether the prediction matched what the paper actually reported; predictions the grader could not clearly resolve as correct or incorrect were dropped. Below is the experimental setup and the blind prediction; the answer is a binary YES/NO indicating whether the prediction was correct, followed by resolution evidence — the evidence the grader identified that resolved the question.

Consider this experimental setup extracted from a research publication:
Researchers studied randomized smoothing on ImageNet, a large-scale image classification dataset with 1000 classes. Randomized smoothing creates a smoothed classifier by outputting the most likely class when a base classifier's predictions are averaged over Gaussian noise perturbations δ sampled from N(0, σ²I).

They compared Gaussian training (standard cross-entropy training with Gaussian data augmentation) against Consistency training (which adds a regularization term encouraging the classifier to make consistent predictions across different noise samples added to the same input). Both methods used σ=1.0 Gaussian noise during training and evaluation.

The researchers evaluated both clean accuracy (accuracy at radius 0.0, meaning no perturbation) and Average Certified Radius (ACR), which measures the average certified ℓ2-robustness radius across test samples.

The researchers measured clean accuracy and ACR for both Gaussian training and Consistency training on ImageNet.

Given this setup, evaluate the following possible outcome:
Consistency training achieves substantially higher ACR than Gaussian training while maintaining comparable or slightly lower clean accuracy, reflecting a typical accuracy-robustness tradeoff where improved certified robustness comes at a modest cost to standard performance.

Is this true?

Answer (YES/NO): YES